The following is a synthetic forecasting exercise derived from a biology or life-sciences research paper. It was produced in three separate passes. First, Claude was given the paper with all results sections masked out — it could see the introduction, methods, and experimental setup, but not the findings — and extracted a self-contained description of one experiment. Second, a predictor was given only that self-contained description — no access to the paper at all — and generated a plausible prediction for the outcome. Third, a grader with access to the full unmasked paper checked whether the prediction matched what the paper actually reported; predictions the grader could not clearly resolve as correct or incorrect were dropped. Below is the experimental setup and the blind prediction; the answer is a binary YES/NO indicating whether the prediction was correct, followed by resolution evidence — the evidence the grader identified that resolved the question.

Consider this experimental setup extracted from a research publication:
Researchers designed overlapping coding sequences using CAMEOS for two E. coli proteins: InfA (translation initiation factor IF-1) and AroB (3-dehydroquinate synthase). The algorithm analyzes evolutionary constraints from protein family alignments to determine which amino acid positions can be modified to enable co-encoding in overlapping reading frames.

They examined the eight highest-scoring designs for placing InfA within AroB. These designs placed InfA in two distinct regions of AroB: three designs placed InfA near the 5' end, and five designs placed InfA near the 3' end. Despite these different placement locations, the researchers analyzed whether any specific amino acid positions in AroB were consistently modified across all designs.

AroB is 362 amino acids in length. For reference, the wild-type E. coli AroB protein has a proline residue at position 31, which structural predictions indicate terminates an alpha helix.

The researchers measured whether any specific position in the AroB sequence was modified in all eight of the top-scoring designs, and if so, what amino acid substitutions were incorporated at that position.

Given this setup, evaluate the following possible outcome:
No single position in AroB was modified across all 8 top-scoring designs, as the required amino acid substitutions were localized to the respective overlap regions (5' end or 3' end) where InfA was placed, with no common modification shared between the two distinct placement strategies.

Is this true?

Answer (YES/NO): NO